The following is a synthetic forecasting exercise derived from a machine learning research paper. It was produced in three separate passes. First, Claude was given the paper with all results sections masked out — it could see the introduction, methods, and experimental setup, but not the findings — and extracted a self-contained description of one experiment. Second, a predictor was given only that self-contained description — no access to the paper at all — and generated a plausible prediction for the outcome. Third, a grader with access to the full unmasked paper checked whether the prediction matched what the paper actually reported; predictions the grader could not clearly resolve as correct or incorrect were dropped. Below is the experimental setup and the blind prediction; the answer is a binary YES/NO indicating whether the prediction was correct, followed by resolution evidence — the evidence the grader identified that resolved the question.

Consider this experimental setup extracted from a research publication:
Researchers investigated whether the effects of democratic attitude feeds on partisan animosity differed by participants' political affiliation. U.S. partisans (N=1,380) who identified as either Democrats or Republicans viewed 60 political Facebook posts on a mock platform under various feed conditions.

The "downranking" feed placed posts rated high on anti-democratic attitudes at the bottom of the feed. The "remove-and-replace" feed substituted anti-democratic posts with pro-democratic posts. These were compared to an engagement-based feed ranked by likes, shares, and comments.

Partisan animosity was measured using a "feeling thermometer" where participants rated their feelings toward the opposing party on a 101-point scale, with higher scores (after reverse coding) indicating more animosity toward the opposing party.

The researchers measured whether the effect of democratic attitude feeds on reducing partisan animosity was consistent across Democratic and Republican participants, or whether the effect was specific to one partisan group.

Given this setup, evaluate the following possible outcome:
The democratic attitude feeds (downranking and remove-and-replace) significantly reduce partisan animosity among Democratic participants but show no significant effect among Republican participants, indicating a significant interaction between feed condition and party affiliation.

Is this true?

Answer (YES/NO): NO